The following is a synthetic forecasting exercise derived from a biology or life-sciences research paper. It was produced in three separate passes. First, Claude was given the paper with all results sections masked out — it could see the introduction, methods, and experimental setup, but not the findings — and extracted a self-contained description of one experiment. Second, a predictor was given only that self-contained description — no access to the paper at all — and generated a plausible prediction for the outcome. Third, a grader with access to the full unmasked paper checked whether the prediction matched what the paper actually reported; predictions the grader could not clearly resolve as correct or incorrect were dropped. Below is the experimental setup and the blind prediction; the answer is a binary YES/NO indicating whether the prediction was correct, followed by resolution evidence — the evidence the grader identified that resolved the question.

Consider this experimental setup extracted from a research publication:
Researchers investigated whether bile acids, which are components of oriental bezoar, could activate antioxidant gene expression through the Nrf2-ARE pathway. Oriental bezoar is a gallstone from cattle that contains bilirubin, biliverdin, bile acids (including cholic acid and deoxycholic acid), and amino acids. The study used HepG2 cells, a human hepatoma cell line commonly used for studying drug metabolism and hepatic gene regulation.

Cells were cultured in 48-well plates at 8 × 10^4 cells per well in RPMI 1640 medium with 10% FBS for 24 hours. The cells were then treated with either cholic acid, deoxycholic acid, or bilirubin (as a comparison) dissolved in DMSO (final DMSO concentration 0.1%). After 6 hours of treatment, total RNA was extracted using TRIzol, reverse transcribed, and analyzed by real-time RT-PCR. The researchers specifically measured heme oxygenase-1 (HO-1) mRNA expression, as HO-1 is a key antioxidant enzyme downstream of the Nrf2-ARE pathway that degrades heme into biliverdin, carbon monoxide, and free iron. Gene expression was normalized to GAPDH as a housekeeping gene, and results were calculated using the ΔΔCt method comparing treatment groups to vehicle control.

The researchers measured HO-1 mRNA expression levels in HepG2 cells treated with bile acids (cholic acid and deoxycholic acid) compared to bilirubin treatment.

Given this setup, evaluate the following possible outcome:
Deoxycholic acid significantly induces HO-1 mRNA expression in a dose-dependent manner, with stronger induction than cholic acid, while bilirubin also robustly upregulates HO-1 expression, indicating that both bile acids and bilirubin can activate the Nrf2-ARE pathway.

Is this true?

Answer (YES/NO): NO